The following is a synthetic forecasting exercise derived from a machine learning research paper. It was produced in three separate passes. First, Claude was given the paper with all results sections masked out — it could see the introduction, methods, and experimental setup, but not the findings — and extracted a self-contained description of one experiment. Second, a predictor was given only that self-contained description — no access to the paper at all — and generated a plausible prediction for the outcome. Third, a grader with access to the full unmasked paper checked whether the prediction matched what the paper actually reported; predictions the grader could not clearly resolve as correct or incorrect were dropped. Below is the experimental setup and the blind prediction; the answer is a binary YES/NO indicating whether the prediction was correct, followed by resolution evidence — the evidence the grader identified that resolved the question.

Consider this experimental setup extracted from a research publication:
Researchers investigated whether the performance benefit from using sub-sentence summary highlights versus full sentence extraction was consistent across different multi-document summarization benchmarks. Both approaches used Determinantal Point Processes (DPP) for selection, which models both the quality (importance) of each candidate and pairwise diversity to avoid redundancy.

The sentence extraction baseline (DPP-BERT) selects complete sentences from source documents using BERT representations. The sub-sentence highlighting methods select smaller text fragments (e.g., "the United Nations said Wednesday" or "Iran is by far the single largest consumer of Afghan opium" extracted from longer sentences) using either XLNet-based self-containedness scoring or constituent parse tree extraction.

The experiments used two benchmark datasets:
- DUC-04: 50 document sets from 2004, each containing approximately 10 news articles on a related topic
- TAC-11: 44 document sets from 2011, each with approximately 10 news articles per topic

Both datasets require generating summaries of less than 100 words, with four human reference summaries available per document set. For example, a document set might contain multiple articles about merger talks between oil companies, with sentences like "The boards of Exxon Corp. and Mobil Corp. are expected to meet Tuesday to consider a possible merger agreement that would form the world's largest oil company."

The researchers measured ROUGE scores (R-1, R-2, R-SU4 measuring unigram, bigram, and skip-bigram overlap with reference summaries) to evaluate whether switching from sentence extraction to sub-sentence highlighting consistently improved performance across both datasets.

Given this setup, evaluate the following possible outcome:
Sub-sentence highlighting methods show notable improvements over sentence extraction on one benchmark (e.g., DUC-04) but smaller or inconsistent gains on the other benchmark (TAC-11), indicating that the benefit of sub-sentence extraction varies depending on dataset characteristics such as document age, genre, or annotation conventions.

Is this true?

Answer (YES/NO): NO